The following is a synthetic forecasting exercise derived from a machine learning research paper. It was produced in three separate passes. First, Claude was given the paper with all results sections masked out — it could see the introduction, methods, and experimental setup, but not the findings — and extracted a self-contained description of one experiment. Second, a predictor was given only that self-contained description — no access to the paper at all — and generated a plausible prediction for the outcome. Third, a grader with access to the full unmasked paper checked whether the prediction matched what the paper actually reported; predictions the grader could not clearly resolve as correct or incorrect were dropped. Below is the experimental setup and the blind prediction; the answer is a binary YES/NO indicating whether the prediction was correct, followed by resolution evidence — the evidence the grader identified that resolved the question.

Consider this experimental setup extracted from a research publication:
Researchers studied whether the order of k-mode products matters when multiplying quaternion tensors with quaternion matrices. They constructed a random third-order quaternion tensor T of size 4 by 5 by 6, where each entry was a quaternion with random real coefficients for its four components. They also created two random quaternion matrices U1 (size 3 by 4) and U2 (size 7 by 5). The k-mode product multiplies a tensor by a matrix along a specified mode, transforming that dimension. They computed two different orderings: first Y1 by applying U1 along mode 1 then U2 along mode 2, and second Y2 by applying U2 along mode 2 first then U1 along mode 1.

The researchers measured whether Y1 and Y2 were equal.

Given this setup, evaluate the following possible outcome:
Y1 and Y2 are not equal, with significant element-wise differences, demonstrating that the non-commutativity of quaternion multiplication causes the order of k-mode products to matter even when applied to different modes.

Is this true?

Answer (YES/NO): YES